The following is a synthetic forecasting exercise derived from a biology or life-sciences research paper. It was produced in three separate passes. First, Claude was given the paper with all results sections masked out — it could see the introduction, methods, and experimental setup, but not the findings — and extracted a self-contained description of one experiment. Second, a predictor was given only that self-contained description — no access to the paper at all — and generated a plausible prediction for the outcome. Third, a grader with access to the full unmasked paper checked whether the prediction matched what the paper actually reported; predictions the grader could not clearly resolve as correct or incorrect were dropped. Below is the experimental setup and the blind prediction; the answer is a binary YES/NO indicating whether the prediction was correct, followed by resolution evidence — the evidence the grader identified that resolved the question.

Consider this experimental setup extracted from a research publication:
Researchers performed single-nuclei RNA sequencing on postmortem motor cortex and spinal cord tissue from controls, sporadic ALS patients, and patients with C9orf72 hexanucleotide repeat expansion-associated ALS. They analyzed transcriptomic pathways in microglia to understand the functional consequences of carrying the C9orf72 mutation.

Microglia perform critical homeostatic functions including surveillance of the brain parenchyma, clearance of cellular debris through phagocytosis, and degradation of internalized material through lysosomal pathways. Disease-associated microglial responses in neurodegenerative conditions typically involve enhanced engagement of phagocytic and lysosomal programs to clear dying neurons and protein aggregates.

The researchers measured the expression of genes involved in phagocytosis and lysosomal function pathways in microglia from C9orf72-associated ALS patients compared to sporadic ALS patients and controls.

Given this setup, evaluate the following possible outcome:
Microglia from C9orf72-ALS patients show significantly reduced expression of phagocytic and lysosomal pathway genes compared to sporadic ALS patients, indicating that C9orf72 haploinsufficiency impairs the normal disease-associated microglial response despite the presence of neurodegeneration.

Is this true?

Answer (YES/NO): YES